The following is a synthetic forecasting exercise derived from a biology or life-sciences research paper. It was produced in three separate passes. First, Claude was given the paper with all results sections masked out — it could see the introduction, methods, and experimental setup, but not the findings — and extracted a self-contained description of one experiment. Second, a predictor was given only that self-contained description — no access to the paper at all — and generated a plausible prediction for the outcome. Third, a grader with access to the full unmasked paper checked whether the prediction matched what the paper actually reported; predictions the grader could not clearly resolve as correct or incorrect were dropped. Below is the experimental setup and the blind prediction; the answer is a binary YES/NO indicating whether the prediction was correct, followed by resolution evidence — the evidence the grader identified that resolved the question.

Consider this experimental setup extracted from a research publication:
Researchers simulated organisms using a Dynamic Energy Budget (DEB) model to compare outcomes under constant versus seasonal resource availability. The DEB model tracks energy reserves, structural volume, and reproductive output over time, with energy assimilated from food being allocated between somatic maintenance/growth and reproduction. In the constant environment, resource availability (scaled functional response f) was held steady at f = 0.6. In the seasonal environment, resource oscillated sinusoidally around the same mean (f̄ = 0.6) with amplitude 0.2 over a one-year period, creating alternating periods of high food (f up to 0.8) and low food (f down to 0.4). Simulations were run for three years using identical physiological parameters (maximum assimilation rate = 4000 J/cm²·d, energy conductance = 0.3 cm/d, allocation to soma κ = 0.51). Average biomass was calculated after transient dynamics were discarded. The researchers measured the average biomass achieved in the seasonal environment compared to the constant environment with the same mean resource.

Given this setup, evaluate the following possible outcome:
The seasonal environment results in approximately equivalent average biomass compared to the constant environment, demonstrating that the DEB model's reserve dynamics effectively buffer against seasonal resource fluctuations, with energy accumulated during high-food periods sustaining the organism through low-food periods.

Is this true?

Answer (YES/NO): NO